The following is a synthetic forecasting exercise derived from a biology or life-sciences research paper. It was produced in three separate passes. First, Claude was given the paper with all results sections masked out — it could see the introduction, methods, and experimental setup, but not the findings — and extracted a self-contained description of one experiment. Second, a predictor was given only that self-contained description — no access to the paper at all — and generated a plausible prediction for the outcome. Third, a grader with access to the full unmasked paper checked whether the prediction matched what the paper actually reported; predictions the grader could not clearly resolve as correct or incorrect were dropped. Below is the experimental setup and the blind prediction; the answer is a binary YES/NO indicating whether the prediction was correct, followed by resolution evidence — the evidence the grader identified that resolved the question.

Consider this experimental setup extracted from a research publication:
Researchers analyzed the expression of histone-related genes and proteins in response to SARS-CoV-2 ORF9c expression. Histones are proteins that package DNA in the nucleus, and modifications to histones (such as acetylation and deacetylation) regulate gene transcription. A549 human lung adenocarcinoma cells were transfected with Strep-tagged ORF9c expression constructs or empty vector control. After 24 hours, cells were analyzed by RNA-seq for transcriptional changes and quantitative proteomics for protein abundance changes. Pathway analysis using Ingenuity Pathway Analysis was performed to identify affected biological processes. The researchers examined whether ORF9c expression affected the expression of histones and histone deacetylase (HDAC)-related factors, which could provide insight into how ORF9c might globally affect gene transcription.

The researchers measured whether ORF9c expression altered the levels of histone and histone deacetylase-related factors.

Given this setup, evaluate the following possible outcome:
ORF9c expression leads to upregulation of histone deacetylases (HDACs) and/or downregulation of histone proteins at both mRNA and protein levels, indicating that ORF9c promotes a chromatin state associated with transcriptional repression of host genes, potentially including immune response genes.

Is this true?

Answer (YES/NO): NO